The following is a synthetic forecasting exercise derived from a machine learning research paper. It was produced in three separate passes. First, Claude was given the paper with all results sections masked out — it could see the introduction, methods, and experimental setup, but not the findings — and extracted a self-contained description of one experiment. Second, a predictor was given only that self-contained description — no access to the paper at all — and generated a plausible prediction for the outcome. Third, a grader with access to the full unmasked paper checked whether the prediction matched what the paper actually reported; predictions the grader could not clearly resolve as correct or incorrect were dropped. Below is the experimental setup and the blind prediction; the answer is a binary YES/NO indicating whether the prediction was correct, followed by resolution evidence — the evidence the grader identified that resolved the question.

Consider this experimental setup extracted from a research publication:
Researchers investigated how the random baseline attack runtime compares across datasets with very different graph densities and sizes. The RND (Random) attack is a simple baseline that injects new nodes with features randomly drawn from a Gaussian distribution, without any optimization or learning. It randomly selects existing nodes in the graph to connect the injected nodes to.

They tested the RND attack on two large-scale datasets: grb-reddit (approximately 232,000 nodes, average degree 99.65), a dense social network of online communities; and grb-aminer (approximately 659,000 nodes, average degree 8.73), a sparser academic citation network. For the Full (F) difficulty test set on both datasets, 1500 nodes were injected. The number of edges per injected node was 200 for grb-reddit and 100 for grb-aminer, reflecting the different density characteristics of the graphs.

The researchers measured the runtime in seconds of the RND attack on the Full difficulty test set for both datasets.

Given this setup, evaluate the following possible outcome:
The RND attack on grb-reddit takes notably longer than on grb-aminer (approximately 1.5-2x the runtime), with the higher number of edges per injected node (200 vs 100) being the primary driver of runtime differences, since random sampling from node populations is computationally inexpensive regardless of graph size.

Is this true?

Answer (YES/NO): NO